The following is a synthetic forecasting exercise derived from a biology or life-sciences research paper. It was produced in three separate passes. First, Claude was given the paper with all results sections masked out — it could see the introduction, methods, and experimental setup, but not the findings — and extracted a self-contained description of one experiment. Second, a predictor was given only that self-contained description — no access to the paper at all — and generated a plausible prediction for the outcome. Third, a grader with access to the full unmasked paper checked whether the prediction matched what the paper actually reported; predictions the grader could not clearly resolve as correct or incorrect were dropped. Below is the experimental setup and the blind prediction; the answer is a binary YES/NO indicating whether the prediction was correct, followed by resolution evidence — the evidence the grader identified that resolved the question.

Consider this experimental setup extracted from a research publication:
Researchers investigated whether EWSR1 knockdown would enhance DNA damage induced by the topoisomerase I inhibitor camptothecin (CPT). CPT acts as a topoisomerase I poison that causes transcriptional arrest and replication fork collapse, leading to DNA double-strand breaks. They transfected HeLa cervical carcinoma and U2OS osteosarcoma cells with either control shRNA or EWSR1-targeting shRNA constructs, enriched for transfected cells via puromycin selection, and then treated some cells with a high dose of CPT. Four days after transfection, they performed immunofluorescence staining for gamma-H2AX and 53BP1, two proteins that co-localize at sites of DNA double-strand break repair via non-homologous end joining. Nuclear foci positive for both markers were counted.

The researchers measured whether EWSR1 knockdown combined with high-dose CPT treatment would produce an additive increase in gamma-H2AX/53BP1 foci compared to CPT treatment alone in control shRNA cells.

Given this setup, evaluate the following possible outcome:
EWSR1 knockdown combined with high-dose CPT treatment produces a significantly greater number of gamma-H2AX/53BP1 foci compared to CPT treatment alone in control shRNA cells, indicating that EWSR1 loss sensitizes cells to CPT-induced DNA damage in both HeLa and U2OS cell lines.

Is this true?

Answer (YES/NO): NO